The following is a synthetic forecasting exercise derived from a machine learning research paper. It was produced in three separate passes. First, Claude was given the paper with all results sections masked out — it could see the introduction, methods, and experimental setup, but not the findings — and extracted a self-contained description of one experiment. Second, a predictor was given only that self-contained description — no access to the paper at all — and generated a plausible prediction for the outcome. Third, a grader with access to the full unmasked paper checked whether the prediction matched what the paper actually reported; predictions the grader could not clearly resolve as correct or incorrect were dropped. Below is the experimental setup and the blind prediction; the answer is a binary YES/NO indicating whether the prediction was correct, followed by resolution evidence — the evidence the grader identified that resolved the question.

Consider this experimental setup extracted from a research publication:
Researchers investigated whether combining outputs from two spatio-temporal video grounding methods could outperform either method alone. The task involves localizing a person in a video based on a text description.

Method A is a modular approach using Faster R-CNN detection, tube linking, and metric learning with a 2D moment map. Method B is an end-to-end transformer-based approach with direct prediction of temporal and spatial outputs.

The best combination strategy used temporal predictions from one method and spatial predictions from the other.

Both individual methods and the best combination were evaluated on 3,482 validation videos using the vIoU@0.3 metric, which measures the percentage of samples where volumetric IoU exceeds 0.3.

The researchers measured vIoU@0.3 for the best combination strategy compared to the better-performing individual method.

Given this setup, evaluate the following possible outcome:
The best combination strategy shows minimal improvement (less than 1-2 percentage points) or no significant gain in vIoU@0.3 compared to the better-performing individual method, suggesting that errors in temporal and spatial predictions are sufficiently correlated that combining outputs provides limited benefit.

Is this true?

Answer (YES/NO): NO